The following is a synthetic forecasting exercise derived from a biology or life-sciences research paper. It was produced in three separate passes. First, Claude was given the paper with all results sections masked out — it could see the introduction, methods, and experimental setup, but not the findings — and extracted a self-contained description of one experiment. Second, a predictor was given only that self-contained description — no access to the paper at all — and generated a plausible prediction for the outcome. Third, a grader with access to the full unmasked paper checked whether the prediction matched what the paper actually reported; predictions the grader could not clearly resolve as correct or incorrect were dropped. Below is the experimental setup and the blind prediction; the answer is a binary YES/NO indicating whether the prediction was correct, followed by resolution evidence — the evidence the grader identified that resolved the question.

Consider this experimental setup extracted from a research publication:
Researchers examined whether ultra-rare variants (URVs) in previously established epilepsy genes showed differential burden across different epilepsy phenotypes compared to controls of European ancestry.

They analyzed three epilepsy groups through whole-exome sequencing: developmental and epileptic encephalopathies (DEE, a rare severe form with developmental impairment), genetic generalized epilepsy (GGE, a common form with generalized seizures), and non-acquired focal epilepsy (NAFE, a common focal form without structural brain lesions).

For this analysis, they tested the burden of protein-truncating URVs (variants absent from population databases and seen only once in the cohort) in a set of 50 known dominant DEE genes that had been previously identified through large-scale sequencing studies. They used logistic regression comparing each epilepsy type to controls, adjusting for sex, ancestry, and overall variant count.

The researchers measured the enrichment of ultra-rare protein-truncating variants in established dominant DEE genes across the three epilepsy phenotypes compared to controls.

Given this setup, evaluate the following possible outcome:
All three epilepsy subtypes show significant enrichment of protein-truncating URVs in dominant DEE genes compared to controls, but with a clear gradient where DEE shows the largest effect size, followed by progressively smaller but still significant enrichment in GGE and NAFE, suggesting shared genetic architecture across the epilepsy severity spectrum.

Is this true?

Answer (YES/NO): NO